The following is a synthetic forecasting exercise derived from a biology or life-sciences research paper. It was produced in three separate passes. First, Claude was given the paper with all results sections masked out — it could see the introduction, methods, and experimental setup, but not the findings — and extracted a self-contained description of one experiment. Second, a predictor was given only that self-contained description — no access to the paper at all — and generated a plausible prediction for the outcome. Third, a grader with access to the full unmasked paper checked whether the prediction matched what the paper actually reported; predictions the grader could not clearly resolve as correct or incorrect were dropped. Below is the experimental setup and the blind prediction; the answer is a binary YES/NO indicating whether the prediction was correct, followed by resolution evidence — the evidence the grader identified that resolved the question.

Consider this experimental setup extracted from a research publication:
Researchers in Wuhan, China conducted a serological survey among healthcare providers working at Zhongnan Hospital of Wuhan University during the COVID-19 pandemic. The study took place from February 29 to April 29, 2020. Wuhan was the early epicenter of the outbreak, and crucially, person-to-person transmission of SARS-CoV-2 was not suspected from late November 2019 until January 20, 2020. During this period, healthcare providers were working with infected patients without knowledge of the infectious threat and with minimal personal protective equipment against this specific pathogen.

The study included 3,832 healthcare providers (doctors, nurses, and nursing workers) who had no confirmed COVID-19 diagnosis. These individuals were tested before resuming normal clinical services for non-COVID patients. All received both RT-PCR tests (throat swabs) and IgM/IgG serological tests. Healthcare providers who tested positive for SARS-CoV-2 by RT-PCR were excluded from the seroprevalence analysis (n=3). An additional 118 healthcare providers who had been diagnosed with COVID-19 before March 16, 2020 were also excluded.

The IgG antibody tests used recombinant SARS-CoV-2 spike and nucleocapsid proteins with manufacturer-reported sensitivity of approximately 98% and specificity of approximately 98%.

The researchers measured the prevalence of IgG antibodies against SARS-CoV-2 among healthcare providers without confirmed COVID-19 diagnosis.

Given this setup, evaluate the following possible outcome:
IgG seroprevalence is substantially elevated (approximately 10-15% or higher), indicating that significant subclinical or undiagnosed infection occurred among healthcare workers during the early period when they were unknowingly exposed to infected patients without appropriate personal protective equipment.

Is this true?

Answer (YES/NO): NO